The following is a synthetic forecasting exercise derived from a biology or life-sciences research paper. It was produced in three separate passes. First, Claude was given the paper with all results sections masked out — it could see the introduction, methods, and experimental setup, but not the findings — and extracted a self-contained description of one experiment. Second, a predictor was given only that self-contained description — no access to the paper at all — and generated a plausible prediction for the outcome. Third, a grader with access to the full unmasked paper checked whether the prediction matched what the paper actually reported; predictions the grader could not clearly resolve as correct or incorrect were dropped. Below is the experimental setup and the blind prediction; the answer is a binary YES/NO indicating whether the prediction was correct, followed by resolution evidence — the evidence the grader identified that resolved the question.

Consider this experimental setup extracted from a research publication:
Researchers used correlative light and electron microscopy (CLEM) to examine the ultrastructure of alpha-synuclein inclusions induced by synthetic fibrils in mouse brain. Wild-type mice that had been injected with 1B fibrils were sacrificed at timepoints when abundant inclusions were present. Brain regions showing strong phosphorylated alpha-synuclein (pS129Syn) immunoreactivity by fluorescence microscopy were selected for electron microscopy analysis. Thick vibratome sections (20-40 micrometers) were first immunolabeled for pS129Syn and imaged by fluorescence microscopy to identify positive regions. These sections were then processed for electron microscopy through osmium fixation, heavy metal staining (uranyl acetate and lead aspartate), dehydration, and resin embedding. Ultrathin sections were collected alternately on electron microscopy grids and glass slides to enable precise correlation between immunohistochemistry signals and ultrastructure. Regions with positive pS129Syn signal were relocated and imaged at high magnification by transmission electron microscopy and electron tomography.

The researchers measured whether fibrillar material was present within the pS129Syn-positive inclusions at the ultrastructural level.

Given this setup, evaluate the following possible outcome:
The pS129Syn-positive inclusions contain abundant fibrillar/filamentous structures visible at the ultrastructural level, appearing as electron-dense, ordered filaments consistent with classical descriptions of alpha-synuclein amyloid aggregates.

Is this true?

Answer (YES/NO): NO